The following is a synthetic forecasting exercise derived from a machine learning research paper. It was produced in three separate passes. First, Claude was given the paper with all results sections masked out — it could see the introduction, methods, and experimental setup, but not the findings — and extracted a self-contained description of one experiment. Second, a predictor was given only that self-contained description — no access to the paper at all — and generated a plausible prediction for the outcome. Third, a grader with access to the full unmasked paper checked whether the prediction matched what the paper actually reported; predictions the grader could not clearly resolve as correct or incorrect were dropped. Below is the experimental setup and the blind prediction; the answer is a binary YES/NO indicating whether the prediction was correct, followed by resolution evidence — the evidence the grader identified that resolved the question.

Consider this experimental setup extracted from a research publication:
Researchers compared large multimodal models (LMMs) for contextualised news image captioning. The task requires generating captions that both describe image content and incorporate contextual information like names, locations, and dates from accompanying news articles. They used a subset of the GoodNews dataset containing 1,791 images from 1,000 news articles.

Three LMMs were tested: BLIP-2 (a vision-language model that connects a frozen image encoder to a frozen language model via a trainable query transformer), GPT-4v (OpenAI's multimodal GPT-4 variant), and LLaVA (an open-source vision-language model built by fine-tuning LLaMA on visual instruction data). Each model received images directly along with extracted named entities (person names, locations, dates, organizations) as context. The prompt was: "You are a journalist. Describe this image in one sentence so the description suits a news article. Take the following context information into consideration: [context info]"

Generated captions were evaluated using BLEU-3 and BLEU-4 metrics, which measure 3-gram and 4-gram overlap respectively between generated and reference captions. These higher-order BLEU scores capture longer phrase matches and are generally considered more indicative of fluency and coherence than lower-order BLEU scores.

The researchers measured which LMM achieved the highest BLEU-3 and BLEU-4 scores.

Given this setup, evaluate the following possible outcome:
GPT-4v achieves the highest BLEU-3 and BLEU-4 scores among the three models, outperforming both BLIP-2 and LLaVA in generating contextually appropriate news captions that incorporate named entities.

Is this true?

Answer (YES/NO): NO